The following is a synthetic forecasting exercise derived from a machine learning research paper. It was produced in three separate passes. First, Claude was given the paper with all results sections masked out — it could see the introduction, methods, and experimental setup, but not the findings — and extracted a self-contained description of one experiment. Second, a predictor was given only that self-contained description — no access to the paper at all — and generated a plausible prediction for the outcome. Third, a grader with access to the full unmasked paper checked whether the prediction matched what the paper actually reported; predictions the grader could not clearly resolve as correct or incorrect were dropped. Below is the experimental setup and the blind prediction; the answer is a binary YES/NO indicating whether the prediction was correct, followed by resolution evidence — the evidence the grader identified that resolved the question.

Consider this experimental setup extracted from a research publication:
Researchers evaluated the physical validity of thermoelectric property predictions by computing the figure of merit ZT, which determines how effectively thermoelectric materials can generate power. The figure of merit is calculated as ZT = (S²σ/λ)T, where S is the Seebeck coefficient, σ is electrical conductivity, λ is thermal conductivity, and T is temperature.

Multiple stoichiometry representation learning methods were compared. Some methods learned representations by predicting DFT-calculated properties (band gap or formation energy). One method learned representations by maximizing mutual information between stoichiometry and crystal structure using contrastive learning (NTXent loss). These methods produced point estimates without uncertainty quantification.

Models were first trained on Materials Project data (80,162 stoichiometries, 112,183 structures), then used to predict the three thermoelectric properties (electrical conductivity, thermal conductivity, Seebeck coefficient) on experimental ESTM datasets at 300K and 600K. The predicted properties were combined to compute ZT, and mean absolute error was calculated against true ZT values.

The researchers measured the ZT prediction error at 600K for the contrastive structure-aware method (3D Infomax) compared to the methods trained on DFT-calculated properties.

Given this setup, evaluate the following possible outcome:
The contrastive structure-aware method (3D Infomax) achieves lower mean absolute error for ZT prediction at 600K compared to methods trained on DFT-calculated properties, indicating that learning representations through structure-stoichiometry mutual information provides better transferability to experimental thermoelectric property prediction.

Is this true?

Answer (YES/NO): YES